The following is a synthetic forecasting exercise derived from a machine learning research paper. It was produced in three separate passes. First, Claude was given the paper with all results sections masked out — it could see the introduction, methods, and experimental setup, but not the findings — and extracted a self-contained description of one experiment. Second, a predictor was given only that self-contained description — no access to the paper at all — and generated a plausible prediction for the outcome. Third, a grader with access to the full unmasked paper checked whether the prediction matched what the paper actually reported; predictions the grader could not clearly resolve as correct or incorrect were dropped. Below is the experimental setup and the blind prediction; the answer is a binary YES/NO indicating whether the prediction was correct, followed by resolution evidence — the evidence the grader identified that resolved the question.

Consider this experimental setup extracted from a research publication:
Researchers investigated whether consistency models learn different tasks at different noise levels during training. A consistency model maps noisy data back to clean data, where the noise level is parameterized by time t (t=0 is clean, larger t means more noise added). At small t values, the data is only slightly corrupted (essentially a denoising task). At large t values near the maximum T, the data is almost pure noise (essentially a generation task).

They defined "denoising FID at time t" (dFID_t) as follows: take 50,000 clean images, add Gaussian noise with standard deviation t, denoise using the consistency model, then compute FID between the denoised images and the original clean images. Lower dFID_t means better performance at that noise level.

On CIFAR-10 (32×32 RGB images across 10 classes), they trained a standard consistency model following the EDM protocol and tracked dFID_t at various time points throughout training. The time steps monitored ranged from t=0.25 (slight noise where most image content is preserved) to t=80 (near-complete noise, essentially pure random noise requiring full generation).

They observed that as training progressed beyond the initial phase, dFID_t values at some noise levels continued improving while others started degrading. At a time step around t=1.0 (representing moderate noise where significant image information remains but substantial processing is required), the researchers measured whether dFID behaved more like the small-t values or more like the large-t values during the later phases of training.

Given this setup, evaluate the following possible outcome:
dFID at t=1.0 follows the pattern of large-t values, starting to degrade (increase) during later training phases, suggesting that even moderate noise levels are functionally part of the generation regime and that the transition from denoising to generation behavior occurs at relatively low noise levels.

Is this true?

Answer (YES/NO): NO